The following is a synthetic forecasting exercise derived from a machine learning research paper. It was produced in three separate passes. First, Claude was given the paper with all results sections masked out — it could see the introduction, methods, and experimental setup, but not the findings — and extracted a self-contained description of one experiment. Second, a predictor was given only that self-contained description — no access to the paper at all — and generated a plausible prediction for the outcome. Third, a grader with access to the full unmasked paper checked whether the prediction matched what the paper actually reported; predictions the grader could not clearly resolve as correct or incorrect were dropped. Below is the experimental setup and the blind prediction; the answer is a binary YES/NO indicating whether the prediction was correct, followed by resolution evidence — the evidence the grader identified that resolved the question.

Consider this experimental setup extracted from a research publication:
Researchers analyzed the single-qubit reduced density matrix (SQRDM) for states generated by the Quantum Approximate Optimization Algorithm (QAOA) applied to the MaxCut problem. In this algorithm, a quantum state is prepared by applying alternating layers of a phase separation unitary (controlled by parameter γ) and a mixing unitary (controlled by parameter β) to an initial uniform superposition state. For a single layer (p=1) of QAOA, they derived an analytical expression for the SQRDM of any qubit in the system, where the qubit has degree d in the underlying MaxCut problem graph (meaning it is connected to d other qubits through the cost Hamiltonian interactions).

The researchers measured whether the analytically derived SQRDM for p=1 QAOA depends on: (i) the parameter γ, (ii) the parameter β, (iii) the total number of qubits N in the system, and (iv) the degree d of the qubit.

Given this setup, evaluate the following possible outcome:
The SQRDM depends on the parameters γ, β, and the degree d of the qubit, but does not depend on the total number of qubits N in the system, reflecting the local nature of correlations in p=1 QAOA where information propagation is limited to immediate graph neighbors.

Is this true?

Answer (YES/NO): NO